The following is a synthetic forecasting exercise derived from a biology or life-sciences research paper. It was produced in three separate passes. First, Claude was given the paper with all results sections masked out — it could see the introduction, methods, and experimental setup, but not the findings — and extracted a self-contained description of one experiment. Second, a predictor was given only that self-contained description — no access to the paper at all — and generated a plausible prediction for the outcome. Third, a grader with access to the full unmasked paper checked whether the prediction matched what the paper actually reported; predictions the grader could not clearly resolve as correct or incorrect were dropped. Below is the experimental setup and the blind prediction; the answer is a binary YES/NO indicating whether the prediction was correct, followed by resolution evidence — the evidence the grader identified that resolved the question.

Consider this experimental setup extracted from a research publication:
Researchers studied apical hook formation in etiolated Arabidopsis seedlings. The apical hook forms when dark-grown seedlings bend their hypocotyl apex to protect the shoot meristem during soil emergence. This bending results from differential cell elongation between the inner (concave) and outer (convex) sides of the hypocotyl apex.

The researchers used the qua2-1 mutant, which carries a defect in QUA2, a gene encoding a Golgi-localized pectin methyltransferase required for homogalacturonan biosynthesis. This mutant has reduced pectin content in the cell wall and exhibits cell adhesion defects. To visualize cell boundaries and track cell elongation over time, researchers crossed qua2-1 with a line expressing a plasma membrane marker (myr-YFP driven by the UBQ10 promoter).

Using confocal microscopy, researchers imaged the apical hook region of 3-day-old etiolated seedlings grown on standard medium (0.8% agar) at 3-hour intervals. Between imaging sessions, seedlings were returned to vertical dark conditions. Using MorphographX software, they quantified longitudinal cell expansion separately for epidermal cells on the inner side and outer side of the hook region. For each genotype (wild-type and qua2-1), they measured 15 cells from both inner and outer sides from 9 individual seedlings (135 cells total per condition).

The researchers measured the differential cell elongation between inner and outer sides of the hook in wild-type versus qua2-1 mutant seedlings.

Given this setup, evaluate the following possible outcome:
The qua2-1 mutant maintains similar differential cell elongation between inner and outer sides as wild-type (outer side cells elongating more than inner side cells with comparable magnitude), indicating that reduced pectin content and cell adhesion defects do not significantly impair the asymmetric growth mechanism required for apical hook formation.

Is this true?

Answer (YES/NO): NO